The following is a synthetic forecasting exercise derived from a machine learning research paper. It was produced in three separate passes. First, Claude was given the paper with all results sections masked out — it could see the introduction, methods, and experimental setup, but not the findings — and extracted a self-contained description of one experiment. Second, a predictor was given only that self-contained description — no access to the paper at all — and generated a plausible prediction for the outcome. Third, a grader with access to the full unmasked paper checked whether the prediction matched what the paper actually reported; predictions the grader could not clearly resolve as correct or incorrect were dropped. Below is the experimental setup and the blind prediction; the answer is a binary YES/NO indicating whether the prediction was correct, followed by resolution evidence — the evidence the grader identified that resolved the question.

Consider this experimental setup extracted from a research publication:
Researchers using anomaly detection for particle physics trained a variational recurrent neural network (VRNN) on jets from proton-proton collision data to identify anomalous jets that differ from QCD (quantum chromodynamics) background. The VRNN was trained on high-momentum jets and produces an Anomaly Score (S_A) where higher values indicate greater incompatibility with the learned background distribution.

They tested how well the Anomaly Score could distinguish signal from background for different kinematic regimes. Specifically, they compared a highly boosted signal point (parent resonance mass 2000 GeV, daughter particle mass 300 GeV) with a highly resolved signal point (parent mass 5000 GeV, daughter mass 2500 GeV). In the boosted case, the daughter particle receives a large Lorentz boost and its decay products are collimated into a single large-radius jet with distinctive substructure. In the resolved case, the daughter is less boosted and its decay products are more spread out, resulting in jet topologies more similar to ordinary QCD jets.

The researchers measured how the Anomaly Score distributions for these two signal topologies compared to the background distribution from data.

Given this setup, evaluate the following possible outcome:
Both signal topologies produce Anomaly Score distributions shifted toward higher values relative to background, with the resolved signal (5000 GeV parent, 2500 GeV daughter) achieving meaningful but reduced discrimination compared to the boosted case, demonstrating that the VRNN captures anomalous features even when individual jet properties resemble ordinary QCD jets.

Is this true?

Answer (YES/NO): NO